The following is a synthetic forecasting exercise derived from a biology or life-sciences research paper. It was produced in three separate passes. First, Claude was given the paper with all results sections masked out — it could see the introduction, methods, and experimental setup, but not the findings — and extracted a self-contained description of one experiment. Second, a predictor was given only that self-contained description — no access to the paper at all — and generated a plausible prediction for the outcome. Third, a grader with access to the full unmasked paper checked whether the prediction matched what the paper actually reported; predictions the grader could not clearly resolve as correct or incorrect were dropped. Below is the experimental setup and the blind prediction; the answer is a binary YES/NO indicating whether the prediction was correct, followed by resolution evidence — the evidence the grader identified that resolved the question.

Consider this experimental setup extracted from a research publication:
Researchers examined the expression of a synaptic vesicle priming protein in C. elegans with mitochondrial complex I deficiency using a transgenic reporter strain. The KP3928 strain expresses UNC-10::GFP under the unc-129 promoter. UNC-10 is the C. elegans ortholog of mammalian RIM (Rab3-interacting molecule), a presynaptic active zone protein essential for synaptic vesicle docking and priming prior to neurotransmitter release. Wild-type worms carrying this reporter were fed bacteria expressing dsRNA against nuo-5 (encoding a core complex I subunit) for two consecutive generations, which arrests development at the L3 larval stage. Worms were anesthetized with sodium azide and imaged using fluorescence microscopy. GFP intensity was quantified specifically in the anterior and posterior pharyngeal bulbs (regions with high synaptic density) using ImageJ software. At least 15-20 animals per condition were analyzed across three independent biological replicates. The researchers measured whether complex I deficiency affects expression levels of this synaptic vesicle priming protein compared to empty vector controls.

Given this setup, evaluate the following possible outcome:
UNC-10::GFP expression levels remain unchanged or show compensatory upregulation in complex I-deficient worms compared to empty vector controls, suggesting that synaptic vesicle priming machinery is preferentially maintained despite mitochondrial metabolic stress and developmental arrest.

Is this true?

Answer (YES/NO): YES